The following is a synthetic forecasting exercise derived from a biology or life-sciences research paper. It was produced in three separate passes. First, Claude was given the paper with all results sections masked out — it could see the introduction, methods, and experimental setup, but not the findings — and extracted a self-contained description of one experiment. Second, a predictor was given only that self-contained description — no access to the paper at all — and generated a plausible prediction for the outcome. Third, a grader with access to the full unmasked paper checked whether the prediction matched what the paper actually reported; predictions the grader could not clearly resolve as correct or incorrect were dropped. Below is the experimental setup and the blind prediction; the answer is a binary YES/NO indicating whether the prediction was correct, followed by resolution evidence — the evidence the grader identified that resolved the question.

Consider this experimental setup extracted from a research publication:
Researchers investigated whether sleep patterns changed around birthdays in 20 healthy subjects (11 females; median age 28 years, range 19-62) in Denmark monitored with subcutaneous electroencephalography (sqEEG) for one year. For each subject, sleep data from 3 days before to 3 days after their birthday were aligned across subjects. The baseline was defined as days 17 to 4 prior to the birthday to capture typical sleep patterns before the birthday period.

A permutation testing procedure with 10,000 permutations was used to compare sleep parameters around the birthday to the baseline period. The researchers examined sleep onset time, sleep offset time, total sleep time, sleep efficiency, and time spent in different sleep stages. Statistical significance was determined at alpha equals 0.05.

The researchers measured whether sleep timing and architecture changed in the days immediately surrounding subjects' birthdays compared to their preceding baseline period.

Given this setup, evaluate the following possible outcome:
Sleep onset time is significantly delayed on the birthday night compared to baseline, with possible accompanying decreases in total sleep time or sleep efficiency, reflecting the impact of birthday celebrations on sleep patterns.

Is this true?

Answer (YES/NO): NO